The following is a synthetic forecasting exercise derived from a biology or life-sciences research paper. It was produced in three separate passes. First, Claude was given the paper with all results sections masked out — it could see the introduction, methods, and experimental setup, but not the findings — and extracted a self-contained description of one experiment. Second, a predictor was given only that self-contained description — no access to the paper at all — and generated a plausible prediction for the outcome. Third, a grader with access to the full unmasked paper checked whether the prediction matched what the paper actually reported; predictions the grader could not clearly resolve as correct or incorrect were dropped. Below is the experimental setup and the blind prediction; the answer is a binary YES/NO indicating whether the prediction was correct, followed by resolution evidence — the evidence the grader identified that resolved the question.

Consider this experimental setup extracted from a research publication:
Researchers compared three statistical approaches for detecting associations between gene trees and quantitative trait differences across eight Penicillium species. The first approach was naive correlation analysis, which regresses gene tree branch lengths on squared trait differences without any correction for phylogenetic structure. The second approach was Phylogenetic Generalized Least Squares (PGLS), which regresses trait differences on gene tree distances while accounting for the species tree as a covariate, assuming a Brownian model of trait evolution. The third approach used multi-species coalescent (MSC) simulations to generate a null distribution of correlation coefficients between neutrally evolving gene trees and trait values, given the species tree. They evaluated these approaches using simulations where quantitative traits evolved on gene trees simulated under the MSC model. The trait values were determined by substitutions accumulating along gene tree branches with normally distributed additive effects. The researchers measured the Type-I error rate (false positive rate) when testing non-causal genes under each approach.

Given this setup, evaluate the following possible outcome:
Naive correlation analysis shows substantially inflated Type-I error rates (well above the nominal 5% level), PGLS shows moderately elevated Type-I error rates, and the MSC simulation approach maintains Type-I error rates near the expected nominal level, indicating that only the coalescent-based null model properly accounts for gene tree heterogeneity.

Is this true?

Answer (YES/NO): YES